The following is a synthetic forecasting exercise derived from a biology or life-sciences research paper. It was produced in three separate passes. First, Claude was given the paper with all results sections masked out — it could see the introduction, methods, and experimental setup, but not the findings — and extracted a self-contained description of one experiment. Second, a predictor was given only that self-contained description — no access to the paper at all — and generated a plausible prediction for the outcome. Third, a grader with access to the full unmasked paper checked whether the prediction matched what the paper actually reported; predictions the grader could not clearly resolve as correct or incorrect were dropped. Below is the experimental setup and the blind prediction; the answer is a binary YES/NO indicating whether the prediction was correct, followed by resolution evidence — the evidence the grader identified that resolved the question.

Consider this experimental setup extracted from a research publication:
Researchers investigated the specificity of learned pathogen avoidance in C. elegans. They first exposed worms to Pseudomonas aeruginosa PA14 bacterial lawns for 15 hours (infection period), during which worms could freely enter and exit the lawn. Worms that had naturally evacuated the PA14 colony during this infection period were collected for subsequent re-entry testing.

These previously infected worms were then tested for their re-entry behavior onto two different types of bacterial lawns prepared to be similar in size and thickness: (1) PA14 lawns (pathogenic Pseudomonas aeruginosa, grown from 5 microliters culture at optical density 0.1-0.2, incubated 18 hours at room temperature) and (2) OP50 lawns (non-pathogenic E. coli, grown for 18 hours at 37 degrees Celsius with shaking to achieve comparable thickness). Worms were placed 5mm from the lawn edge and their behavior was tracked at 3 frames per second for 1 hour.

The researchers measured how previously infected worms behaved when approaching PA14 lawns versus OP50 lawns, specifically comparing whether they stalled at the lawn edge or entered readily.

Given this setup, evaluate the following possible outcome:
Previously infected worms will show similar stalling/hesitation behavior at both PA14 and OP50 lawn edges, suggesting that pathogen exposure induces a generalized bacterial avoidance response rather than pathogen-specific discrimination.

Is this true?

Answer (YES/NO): NO